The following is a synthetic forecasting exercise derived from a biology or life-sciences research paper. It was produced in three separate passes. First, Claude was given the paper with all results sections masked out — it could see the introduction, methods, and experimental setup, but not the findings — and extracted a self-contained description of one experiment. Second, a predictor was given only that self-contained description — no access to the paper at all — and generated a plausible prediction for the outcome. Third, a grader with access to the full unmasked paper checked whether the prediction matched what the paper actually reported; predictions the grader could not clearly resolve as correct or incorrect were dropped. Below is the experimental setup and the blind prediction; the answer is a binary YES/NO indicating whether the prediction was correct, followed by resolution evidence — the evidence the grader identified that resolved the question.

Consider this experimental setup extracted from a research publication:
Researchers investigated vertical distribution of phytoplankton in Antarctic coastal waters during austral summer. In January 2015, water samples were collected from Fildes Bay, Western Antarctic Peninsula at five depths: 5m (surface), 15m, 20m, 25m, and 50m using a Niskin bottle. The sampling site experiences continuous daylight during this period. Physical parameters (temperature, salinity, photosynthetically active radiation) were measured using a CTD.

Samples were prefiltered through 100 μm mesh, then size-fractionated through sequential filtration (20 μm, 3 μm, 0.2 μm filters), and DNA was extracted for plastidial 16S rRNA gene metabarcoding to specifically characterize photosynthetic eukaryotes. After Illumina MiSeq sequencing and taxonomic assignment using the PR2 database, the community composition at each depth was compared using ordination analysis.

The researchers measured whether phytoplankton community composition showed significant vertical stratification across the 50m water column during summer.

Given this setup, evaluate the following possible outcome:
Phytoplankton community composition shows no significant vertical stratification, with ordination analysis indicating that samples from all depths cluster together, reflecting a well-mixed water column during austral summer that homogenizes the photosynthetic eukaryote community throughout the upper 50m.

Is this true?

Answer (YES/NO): YES